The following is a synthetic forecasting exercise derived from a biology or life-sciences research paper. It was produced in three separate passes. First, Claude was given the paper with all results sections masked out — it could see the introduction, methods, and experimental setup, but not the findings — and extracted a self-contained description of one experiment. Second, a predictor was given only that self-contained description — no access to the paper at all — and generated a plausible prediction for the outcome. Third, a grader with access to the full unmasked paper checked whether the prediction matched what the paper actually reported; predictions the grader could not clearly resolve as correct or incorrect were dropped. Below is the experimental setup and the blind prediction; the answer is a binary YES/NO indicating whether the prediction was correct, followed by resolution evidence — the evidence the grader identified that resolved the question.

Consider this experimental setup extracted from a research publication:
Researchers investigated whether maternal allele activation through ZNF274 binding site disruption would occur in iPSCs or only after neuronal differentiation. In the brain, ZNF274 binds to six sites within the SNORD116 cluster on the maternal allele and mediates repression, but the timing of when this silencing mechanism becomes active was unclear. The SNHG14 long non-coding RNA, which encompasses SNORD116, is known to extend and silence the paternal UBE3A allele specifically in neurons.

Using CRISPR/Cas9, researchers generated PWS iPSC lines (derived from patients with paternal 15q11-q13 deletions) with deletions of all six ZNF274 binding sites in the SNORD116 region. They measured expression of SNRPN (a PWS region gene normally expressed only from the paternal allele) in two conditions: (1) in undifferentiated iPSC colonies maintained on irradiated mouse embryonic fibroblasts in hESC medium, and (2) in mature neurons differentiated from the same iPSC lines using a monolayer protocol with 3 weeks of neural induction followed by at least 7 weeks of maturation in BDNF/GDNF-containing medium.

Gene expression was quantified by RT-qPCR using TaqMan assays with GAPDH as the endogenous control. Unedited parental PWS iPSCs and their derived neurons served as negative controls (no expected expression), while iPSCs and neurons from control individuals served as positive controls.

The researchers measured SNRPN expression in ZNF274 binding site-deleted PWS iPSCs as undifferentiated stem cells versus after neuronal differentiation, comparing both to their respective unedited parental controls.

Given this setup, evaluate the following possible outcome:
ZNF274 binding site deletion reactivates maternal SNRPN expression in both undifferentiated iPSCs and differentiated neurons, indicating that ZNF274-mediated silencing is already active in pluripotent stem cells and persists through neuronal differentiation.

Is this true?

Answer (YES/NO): YES